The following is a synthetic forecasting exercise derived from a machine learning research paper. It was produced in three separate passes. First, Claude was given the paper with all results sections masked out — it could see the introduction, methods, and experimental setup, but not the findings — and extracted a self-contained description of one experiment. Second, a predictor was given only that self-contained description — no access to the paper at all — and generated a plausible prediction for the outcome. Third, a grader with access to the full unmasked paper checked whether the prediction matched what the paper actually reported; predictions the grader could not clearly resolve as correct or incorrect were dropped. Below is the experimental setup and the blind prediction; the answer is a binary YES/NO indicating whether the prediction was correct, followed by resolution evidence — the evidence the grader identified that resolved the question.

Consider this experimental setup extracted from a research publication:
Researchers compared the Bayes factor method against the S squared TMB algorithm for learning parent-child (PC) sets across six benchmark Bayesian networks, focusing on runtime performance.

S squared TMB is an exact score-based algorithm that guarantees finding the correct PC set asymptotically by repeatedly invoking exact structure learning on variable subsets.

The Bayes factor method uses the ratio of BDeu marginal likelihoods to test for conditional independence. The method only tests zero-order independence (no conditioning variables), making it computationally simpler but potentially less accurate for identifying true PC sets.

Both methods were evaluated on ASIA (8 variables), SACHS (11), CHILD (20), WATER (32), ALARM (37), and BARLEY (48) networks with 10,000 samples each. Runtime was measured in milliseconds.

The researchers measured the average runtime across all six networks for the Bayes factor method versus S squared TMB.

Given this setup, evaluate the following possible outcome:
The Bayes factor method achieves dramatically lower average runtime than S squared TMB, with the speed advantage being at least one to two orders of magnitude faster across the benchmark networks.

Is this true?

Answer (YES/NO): YES